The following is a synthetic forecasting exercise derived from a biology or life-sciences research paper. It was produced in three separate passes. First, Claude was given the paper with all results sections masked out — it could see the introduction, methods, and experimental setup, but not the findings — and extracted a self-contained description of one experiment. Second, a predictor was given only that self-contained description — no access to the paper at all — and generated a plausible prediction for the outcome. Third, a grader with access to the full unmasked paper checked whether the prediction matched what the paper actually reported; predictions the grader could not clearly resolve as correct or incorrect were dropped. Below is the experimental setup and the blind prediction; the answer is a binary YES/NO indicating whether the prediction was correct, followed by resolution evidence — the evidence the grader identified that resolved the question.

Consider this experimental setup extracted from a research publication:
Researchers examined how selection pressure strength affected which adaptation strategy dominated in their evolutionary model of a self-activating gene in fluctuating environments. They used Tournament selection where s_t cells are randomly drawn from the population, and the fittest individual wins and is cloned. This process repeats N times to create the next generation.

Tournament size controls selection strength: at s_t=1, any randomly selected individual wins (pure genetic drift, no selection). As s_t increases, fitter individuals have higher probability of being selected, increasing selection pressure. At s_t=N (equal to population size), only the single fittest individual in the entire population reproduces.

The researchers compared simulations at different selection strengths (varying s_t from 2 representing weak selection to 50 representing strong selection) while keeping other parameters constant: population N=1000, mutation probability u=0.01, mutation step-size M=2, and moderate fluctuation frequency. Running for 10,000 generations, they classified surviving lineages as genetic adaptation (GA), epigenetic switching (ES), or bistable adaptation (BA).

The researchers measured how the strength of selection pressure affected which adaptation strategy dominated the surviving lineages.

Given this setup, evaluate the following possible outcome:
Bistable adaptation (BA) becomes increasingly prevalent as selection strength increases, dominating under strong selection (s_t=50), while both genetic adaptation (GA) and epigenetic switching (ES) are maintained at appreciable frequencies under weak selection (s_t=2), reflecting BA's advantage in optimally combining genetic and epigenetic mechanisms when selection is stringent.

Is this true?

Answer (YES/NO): NO